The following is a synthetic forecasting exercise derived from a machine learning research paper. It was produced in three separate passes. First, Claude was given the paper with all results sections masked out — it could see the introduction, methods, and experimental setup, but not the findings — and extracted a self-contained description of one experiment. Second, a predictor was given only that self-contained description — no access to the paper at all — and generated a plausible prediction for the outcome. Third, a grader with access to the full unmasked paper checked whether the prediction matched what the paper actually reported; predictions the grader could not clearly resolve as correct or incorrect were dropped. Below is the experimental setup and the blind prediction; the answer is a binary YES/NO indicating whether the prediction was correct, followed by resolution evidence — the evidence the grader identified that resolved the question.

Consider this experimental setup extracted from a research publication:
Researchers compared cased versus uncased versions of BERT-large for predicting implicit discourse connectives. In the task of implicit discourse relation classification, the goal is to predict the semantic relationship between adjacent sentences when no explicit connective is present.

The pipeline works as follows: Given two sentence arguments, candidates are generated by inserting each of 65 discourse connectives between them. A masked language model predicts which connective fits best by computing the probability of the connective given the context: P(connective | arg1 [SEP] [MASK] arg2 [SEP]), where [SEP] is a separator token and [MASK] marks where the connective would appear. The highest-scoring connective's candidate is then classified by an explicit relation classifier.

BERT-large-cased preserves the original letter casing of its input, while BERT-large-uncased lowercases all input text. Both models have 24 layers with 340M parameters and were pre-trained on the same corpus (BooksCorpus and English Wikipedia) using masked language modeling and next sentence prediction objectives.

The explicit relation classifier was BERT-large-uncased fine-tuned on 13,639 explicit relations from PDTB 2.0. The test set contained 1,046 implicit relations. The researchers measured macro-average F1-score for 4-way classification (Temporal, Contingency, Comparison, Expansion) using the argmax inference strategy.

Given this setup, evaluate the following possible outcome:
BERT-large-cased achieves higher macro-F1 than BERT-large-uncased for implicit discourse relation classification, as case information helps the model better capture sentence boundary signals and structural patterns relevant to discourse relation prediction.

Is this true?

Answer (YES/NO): NO